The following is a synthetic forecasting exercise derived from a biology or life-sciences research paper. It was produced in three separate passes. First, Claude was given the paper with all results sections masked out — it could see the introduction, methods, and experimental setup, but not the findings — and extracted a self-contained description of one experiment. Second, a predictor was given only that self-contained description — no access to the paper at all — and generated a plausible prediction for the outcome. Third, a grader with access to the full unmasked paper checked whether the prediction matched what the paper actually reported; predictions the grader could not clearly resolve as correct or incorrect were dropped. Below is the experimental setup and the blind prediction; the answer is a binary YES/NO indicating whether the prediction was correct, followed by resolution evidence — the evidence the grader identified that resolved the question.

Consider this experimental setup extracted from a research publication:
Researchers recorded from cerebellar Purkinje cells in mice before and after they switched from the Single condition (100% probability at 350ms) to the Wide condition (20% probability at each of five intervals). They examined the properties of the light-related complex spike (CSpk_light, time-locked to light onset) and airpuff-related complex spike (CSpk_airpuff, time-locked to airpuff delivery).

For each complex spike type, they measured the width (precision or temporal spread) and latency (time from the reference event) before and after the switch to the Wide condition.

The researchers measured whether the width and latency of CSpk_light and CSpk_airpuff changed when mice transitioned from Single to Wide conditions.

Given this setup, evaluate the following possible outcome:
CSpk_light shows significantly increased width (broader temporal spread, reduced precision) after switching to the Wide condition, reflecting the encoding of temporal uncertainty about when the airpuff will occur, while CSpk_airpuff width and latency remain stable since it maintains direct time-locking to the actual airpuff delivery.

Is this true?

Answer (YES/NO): NO